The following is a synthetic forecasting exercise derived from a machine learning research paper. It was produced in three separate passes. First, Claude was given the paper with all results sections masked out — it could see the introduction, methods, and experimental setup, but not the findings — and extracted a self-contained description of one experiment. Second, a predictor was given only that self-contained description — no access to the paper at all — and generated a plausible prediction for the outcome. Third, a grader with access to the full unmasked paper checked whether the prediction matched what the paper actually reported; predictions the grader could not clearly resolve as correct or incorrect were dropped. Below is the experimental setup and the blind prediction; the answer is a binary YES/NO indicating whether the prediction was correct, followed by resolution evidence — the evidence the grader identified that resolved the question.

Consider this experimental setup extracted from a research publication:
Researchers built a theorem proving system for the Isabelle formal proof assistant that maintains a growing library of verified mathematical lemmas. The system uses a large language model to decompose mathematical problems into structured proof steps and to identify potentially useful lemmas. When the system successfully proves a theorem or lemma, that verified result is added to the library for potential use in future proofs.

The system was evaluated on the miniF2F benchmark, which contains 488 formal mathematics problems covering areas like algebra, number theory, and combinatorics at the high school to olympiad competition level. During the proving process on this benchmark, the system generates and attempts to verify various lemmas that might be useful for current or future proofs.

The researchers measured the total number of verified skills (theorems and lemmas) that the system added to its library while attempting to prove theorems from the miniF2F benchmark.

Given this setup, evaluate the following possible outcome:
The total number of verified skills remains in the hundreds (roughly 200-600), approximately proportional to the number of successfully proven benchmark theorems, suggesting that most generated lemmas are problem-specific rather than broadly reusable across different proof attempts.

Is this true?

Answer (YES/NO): NO